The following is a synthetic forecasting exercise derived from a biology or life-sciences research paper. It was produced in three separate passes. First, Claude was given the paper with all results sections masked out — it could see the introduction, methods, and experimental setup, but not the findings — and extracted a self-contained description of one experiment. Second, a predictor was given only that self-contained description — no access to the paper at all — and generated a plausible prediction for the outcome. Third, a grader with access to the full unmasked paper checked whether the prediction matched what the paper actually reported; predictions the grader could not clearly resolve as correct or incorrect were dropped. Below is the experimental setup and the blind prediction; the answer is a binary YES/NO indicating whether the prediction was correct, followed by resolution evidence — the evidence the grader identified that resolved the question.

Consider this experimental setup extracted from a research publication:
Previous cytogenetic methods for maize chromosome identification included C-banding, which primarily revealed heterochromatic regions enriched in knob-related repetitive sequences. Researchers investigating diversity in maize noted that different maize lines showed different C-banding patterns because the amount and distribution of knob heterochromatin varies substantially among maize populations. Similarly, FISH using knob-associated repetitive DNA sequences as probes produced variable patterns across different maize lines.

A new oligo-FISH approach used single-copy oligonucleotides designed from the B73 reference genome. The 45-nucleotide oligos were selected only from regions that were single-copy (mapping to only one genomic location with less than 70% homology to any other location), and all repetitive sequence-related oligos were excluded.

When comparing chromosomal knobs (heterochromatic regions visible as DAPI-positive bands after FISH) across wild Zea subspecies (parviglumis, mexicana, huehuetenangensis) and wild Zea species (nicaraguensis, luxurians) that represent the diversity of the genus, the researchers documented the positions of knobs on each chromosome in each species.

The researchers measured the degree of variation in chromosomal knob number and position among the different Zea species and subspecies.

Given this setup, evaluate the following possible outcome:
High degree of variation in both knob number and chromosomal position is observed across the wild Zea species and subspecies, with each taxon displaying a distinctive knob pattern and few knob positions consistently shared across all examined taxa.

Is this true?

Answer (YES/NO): NO